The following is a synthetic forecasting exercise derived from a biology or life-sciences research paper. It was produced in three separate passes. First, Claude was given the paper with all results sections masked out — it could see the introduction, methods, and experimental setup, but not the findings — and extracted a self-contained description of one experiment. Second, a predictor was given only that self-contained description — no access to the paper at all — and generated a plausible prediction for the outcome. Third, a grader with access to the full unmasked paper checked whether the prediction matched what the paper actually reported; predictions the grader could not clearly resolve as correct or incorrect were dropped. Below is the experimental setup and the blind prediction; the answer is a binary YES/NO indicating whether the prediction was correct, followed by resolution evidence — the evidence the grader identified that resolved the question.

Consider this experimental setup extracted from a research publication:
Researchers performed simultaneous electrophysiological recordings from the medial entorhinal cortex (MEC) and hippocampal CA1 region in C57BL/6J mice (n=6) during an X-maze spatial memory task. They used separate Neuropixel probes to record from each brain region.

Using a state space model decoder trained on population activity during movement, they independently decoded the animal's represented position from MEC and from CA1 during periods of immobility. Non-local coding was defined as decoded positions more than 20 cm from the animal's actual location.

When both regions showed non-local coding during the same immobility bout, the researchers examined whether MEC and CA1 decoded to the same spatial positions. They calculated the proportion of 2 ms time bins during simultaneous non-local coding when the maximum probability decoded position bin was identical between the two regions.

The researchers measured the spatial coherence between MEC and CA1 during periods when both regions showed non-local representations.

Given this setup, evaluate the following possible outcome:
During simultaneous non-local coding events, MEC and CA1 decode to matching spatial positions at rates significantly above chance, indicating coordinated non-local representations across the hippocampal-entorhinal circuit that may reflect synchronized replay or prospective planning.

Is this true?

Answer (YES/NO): NO